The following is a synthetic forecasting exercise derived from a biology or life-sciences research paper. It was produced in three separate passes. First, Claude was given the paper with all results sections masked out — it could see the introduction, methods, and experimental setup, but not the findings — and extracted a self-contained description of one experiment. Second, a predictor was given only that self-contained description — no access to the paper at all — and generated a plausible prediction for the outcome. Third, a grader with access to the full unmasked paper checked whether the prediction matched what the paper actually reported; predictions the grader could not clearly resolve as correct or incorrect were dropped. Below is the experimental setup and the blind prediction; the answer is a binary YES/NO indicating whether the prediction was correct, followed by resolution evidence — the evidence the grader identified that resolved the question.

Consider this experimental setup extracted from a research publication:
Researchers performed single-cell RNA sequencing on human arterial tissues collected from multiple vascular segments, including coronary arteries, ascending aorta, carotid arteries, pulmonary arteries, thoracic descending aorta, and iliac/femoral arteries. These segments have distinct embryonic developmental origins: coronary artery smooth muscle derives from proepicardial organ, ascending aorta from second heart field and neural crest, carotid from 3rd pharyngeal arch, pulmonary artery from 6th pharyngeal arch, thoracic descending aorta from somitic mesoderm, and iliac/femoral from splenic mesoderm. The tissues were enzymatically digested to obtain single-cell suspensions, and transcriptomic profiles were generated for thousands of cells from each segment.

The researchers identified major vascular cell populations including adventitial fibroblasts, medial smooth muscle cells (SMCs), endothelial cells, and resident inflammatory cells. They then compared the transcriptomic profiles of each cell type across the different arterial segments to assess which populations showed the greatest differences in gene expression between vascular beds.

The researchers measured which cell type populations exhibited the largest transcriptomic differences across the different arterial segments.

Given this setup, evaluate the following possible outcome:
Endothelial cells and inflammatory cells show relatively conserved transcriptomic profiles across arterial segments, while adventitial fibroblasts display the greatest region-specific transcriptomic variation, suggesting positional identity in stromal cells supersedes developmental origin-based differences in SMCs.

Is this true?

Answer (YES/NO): NO